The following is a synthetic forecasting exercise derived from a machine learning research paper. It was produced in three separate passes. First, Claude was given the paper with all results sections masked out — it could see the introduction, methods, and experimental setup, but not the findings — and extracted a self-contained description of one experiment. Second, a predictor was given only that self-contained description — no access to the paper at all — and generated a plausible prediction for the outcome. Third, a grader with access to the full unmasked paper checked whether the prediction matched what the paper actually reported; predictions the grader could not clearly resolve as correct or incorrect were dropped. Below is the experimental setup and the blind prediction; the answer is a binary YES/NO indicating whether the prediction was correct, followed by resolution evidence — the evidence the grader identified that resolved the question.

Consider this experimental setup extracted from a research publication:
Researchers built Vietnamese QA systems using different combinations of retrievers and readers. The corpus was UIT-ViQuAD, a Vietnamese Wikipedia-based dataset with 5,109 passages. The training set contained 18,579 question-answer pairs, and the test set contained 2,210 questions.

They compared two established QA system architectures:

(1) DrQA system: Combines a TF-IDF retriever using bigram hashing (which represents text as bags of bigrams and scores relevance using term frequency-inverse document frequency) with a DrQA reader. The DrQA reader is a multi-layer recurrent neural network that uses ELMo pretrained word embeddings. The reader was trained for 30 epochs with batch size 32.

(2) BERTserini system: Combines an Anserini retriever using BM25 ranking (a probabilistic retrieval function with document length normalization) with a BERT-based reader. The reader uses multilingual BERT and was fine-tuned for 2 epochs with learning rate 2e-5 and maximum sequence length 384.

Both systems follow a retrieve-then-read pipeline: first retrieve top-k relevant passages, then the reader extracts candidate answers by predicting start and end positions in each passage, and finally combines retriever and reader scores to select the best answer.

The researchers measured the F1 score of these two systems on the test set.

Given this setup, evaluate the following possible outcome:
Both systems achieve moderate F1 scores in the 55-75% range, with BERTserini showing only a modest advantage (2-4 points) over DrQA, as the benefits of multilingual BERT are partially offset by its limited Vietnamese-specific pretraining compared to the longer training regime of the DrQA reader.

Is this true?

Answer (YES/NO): NO